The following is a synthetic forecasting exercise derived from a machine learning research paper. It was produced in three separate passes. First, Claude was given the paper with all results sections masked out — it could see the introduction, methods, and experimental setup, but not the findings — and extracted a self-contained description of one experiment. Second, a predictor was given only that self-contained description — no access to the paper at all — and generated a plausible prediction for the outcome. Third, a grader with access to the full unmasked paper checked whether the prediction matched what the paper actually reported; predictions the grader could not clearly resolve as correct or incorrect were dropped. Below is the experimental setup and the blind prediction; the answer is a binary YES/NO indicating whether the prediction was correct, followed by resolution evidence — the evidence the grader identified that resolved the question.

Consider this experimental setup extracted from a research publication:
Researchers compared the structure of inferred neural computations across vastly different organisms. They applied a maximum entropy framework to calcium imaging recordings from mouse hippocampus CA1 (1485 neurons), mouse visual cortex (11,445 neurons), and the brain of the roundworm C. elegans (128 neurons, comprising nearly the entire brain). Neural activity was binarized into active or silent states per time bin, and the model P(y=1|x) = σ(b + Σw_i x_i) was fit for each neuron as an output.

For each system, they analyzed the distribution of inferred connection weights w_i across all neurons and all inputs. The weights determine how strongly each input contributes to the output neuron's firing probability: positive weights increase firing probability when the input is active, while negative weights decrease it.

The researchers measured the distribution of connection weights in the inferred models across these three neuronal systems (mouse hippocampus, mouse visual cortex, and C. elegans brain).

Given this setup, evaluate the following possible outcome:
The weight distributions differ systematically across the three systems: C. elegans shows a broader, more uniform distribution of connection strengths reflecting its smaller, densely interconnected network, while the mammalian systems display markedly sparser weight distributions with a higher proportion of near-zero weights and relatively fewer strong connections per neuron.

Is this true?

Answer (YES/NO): NO